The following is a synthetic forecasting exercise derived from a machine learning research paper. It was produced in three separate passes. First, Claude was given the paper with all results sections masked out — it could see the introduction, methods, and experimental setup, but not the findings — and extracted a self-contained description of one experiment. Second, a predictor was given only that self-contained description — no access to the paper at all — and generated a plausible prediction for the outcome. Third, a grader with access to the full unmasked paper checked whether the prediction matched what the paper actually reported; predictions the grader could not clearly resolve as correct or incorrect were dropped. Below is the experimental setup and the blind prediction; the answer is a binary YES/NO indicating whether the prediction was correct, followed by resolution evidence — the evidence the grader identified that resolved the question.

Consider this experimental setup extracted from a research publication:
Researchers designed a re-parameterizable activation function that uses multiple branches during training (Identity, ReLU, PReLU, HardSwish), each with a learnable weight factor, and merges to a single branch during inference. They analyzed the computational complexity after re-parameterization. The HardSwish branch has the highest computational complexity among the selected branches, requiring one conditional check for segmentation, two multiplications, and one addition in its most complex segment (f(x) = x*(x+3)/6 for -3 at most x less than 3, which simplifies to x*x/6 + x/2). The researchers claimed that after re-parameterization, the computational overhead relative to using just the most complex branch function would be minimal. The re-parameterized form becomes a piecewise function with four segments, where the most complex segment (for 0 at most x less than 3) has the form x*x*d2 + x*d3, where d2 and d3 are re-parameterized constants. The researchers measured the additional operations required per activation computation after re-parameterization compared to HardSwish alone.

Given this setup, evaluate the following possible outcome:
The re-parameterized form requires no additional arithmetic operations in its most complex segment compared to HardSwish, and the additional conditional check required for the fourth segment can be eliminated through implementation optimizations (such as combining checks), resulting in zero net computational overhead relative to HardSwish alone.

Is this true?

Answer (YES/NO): NO